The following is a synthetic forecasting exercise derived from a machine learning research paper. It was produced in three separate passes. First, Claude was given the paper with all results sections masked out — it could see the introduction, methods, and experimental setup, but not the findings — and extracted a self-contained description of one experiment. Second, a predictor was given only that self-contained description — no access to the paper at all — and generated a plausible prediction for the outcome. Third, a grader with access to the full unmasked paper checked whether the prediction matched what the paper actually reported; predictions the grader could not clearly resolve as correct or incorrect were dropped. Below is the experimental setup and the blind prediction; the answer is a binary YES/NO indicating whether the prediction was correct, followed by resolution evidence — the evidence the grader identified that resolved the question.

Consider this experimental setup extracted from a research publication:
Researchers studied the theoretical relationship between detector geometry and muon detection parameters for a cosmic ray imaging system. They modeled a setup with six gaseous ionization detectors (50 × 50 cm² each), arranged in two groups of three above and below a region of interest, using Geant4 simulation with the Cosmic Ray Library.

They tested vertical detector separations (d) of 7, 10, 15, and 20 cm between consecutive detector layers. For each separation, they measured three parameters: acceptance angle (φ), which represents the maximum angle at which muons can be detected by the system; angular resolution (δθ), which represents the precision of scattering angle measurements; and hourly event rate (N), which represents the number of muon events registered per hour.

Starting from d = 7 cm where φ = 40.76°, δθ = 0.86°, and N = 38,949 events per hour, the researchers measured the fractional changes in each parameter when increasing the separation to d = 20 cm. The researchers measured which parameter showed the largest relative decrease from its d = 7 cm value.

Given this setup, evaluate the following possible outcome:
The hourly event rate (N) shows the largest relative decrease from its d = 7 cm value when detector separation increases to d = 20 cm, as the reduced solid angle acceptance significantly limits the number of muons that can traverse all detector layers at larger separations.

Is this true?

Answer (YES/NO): YES